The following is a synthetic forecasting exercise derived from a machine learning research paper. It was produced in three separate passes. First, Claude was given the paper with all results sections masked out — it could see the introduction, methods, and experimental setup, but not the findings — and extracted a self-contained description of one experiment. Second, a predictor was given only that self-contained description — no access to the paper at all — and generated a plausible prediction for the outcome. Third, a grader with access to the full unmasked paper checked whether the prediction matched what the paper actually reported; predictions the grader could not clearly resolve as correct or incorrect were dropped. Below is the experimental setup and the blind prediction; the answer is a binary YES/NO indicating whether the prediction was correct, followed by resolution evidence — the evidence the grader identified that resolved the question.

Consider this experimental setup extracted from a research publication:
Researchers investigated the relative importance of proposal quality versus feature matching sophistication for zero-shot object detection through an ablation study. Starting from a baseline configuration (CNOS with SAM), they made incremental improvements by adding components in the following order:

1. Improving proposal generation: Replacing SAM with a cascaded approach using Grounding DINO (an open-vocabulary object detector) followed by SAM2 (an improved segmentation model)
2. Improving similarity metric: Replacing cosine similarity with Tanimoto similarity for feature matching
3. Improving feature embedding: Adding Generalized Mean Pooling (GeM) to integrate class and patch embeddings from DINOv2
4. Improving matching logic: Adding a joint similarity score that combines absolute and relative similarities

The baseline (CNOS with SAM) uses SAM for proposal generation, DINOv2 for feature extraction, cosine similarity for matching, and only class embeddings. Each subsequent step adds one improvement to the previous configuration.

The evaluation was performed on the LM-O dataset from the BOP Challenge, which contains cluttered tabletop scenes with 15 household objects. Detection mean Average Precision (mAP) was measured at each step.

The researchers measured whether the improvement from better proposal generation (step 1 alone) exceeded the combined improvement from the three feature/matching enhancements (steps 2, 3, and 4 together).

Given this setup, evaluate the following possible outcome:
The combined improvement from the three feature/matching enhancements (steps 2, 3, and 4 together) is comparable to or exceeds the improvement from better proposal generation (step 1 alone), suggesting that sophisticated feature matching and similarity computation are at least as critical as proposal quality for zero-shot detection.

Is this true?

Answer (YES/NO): NO